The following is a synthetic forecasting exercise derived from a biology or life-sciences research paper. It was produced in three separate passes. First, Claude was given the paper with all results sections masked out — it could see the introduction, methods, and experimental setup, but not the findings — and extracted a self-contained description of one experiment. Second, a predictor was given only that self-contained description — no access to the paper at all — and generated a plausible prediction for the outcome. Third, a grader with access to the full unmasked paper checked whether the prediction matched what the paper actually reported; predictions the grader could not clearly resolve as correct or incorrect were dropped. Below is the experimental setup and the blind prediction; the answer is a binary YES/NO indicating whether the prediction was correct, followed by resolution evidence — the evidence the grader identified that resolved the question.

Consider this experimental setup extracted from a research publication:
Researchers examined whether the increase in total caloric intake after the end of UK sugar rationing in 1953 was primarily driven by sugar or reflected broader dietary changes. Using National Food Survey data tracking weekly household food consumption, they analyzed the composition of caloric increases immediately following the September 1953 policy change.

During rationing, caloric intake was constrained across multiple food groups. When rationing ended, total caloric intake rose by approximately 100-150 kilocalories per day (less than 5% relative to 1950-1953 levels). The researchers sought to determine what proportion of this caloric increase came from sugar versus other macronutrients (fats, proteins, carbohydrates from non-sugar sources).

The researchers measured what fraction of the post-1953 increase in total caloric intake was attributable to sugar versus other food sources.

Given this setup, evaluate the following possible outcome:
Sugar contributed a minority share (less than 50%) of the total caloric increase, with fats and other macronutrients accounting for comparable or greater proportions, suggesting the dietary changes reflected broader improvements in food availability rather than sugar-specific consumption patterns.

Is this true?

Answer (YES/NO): NO